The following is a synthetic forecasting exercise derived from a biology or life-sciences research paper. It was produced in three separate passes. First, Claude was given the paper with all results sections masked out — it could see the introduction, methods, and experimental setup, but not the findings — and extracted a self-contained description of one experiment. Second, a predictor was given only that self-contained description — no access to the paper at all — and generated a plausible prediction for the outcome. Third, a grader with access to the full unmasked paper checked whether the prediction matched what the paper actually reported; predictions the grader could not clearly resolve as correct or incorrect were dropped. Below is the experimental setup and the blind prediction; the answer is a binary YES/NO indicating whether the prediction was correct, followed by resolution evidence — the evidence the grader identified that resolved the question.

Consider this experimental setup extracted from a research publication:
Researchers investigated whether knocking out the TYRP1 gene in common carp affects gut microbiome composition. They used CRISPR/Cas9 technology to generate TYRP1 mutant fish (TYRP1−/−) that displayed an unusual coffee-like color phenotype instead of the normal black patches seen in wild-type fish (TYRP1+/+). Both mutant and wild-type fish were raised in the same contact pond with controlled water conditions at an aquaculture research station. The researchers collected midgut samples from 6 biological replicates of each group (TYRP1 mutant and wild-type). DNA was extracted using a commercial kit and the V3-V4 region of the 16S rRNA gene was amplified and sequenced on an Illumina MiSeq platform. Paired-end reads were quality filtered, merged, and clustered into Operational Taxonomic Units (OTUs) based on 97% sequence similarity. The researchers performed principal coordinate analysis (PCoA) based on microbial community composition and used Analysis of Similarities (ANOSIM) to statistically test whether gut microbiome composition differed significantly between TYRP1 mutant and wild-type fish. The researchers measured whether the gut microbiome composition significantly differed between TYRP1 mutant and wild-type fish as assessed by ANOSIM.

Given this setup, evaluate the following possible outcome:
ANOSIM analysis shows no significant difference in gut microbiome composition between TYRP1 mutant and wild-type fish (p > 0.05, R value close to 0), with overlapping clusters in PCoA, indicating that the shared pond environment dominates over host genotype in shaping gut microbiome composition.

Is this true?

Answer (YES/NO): NO